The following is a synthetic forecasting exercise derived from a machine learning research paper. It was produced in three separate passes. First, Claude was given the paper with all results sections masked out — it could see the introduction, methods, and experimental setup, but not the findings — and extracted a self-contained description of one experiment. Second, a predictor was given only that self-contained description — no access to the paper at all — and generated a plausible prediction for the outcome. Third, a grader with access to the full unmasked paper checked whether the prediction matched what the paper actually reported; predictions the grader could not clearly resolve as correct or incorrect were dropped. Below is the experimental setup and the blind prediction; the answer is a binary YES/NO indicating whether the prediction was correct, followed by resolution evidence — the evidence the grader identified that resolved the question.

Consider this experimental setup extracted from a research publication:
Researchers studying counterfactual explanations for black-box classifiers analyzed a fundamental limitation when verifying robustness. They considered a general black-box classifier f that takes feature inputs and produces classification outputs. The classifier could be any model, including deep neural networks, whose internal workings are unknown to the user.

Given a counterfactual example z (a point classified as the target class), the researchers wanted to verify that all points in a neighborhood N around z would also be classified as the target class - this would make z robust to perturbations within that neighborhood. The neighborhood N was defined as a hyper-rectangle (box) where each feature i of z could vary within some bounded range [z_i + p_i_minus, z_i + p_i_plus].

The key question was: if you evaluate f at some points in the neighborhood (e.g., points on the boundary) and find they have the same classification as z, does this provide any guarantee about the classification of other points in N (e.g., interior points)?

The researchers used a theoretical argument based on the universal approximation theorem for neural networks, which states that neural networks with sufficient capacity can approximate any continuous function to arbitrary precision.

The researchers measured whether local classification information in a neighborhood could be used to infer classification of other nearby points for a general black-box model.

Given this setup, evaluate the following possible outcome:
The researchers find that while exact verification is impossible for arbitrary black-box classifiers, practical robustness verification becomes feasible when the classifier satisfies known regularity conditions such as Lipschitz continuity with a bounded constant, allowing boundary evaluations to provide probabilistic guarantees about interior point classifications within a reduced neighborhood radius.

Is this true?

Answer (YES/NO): NO